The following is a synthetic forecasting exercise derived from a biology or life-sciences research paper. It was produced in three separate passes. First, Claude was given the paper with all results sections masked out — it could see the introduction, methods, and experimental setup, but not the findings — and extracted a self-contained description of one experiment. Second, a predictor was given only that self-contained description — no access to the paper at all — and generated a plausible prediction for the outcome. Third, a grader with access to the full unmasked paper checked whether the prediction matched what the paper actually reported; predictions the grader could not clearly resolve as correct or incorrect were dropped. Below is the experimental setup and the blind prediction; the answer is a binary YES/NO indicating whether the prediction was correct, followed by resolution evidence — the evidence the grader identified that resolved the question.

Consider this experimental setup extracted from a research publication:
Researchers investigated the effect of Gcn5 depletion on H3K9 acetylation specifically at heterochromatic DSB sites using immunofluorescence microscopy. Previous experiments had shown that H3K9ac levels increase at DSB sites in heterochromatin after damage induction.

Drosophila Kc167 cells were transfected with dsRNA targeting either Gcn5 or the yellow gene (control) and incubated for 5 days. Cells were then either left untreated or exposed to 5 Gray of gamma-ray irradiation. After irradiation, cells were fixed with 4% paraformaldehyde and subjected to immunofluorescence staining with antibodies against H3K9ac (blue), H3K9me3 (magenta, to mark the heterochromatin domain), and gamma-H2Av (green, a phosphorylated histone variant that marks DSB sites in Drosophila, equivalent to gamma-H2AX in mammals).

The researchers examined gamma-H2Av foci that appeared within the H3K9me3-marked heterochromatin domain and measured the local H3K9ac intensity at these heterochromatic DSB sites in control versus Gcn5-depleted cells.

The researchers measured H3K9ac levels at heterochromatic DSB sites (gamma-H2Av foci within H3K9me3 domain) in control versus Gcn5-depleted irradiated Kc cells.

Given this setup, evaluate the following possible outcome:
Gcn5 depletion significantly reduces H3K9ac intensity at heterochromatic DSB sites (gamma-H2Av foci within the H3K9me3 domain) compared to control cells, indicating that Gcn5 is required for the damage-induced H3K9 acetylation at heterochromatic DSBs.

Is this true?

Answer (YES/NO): YES